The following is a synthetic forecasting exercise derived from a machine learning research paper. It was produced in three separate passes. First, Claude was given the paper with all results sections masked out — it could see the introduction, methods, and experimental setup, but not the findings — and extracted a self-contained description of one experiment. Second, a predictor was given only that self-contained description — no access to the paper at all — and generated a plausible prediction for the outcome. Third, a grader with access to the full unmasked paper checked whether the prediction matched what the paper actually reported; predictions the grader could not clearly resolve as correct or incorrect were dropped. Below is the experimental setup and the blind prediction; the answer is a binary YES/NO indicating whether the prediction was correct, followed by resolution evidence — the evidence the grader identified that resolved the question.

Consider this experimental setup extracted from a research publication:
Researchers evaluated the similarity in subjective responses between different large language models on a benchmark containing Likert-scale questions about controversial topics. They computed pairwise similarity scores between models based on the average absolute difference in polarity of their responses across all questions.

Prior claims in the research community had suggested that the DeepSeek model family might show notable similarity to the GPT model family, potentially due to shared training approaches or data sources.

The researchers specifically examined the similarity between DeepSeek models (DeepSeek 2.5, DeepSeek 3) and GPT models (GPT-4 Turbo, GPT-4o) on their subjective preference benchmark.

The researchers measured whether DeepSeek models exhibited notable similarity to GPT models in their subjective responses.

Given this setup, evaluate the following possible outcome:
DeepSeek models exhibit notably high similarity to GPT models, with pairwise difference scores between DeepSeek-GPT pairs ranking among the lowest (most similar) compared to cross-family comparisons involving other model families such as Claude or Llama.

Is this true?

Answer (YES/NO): NO